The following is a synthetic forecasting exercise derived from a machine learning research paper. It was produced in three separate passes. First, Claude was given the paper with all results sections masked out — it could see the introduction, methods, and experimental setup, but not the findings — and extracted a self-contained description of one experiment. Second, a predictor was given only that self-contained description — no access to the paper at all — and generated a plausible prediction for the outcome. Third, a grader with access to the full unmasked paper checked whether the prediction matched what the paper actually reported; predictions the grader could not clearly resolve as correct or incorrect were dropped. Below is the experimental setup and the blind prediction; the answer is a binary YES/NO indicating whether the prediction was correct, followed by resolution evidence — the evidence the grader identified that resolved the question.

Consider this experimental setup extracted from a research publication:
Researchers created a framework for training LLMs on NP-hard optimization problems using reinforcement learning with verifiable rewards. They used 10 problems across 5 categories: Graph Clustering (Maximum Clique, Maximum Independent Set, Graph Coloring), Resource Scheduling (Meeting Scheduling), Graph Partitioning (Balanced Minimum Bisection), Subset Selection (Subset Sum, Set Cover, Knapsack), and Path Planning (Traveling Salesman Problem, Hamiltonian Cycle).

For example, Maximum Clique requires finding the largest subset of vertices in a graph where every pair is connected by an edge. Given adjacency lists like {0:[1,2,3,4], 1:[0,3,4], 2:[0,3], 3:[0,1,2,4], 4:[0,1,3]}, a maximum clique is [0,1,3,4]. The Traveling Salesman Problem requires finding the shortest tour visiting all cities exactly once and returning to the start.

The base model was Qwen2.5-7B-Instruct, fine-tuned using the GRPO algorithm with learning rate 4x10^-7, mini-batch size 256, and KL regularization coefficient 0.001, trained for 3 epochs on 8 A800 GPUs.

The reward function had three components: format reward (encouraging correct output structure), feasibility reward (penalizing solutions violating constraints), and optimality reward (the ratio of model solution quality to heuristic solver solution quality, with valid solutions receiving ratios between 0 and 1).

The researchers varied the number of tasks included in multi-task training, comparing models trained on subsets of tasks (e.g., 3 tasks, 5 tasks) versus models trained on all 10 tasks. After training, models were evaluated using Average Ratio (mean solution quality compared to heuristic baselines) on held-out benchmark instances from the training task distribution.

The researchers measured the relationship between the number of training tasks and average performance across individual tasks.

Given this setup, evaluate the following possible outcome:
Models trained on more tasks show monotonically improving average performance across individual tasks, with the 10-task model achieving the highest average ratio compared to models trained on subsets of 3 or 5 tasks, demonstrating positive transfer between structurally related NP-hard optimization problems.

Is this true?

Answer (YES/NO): YES